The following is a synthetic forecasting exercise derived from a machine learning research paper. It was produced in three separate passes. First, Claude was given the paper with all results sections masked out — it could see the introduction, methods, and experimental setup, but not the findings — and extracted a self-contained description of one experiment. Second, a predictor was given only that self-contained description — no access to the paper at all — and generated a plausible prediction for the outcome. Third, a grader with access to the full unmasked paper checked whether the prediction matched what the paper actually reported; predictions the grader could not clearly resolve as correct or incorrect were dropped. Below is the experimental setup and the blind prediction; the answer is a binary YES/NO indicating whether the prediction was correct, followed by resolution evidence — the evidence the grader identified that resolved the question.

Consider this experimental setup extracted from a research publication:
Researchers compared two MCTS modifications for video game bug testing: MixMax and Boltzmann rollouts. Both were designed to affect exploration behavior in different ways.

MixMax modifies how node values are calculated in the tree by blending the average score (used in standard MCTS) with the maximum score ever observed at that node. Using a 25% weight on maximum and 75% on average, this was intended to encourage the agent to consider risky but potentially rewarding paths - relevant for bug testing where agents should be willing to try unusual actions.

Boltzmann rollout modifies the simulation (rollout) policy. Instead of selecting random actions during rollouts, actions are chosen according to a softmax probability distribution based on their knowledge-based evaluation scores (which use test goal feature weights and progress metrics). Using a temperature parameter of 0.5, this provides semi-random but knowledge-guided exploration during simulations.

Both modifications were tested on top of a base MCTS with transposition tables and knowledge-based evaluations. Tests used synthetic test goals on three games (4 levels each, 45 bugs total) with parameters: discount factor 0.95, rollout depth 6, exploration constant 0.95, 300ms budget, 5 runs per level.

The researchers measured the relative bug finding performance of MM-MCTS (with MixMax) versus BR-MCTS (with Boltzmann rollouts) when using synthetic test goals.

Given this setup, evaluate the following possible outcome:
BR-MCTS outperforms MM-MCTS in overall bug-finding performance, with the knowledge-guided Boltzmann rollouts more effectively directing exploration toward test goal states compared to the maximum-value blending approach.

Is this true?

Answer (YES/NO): NO